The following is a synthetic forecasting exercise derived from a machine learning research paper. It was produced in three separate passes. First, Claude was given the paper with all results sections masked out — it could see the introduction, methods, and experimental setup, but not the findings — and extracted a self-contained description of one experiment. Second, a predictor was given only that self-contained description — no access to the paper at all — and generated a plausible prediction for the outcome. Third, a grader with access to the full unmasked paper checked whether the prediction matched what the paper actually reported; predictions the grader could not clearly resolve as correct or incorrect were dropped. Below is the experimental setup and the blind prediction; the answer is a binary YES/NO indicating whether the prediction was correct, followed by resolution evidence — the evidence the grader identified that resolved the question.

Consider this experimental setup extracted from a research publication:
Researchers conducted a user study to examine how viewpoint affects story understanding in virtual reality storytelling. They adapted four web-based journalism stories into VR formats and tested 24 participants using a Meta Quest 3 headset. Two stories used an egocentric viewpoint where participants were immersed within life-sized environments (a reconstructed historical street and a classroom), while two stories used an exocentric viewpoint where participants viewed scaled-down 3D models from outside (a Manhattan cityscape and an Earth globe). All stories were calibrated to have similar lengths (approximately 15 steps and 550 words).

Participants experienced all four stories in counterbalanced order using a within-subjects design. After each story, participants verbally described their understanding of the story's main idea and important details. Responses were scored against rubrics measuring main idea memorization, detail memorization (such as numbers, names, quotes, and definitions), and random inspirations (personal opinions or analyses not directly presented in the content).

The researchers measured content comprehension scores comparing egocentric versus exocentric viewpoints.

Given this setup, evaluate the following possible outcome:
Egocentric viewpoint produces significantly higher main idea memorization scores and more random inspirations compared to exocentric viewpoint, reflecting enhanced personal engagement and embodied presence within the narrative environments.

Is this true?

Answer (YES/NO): NO